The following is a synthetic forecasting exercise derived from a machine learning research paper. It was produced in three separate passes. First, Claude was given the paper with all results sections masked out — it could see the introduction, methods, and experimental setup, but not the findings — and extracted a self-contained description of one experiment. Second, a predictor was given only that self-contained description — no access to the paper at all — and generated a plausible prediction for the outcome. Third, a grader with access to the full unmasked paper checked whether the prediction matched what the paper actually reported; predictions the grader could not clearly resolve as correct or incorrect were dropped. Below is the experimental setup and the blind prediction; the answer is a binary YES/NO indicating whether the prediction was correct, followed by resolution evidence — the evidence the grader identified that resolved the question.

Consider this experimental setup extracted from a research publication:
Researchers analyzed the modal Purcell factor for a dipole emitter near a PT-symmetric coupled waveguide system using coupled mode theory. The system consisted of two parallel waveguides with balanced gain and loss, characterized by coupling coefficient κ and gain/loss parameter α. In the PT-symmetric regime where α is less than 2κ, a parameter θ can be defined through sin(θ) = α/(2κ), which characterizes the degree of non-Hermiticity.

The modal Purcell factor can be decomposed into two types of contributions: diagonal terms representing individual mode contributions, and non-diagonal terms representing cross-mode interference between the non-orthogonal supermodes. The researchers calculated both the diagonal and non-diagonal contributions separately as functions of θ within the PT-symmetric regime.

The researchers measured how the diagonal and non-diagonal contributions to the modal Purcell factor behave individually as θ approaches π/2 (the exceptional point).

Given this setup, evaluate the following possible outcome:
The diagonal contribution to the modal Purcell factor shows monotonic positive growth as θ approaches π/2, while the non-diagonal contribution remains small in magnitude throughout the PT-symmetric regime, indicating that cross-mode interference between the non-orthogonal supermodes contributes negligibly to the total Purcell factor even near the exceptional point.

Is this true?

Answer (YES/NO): NO